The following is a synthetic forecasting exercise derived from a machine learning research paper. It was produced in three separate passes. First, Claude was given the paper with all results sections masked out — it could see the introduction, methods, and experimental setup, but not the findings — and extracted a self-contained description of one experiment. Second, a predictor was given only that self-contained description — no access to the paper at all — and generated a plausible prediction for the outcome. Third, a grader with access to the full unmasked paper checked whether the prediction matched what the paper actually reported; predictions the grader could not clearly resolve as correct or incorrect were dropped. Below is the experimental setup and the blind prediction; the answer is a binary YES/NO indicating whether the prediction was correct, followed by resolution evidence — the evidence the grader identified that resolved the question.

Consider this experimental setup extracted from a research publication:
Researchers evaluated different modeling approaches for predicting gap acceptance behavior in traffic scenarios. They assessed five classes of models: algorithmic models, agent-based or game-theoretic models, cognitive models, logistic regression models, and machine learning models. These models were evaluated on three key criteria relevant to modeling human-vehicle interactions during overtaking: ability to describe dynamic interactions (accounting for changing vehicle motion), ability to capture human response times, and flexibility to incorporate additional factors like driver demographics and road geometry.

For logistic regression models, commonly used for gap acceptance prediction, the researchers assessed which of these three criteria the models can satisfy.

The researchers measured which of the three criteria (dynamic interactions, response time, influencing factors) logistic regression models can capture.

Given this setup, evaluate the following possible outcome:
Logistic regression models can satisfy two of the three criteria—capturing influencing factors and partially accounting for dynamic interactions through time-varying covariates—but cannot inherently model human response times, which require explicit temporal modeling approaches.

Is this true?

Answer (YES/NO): NO